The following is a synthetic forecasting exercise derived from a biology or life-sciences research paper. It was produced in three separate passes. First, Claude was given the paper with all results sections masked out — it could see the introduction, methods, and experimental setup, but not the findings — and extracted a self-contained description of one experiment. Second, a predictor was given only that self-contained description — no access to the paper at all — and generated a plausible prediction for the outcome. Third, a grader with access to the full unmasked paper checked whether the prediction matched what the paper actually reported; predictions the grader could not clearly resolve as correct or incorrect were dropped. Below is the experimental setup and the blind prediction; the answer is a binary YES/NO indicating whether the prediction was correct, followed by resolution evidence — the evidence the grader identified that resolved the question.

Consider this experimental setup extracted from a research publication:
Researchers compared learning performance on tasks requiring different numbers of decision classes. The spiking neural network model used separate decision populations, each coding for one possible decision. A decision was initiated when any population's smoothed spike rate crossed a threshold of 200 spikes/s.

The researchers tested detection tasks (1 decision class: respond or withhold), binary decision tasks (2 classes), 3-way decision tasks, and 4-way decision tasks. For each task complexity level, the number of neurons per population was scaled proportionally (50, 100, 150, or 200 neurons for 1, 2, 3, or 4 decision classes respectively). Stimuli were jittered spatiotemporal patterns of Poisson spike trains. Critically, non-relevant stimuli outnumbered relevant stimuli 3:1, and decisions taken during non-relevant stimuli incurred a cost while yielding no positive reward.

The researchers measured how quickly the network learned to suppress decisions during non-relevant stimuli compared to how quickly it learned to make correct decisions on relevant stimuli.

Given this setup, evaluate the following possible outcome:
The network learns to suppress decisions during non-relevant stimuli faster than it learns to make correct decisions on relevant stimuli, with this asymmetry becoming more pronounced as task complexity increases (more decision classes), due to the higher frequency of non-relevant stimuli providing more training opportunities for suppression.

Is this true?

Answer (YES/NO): NO